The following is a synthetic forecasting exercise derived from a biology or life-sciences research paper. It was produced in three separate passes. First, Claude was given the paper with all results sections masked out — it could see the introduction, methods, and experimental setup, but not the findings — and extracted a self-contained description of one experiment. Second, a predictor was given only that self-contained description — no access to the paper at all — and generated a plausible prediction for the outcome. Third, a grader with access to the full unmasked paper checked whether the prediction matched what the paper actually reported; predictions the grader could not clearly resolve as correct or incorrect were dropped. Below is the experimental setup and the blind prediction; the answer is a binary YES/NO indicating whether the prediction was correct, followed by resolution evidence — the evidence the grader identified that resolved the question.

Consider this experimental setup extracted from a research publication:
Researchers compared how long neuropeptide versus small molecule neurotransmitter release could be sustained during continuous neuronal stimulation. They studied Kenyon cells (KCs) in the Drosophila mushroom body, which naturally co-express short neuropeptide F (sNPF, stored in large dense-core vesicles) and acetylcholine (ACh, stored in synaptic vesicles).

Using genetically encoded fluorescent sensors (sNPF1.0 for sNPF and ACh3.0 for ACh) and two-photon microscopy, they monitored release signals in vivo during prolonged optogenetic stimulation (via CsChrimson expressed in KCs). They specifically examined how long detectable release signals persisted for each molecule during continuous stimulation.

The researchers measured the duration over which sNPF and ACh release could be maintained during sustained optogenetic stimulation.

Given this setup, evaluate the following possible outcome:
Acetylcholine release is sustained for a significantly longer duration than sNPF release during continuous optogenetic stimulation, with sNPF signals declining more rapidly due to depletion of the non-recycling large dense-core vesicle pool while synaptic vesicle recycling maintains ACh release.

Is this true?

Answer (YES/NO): NO